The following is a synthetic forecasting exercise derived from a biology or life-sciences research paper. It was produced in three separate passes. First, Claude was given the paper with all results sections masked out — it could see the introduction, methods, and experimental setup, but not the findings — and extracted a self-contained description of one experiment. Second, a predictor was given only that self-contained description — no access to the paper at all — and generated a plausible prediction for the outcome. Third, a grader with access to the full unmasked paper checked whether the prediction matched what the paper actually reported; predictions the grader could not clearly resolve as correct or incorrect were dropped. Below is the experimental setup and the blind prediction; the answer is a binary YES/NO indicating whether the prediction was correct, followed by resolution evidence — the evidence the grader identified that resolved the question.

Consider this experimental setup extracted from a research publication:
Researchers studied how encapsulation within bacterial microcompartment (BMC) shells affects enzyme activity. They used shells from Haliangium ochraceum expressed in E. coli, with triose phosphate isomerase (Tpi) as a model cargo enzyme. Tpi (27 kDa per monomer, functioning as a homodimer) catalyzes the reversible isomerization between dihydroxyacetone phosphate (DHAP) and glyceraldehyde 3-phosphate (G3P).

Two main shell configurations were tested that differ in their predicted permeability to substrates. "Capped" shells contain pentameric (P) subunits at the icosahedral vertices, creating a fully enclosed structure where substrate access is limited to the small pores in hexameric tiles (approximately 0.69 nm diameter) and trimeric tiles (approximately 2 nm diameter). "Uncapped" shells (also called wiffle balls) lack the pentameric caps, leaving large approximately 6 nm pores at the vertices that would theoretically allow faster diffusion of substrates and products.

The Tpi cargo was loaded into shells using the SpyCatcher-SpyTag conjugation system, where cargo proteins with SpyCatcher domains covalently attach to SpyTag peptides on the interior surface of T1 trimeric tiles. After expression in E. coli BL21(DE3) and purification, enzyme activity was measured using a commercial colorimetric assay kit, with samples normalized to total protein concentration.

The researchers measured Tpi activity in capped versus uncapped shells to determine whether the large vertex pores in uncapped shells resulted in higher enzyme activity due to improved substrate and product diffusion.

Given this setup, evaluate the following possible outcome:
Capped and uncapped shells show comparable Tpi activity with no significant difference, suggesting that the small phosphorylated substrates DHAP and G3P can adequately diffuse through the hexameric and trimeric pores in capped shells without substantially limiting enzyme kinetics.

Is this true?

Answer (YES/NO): YES